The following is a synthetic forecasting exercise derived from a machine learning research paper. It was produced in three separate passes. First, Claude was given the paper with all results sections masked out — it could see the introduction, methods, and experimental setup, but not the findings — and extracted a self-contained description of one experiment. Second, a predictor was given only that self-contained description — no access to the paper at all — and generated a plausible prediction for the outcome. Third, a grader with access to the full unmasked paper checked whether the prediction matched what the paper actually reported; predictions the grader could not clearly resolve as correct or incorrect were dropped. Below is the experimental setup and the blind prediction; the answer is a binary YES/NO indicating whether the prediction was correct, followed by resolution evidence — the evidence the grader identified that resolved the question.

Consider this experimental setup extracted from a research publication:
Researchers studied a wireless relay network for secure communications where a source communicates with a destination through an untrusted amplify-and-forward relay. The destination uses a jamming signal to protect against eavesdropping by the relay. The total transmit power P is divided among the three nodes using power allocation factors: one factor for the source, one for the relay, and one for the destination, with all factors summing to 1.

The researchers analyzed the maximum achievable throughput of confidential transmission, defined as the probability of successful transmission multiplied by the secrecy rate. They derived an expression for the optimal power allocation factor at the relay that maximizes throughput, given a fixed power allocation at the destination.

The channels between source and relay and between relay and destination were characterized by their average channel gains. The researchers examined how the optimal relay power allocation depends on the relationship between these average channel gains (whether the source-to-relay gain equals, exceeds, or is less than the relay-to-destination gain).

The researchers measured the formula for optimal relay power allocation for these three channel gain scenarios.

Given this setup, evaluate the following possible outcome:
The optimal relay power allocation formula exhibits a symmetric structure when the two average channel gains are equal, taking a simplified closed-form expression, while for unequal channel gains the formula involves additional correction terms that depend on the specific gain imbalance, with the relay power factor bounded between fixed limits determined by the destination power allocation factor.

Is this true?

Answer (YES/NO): YES